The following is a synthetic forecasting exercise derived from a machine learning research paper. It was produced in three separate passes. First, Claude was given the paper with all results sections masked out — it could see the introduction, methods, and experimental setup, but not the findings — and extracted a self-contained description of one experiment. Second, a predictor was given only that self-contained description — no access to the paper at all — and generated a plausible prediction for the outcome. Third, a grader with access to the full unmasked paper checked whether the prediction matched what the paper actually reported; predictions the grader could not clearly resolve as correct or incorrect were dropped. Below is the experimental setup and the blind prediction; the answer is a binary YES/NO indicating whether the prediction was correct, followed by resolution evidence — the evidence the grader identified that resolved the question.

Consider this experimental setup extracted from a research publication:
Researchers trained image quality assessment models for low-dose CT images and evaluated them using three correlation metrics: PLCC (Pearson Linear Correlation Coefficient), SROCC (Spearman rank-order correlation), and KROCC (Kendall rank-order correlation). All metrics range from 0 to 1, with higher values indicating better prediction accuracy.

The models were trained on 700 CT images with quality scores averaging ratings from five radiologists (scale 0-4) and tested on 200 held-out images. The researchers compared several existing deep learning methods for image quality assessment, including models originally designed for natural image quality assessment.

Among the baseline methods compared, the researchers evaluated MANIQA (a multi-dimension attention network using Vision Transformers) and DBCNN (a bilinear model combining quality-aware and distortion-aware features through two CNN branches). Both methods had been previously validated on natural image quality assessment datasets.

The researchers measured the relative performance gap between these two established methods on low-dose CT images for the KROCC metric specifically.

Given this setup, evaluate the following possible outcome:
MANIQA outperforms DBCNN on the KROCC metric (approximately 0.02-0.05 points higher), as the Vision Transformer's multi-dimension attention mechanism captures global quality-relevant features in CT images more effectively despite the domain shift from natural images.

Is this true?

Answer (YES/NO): NO